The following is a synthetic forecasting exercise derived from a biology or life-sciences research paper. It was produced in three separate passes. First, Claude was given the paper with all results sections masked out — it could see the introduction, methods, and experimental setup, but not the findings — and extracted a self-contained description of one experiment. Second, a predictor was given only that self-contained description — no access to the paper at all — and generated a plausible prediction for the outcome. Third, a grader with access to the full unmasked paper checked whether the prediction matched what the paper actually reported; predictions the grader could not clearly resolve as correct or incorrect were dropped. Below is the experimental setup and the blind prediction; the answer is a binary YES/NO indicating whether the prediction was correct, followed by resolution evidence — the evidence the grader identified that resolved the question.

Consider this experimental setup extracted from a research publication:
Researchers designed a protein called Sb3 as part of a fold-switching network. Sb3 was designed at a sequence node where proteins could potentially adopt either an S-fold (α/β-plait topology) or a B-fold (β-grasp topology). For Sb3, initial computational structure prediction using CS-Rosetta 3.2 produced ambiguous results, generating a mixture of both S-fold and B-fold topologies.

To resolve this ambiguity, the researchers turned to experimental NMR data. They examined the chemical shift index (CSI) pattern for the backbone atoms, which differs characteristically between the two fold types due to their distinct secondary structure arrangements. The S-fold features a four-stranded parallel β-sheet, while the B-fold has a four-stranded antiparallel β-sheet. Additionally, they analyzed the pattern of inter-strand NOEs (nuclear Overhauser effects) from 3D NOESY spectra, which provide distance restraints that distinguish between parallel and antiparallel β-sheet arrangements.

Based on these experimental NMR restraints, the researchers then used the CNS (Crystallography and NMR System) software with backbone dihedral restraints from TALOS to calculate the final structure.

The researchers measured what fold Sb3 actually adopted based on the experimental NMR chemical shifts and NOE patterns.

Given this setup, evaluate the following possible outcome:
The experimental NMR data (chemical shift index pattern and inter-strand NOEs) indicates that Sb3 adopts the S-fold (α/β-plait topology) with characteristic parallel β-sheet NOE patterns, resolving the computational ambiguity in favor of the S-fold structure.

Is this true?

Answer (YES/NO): YES